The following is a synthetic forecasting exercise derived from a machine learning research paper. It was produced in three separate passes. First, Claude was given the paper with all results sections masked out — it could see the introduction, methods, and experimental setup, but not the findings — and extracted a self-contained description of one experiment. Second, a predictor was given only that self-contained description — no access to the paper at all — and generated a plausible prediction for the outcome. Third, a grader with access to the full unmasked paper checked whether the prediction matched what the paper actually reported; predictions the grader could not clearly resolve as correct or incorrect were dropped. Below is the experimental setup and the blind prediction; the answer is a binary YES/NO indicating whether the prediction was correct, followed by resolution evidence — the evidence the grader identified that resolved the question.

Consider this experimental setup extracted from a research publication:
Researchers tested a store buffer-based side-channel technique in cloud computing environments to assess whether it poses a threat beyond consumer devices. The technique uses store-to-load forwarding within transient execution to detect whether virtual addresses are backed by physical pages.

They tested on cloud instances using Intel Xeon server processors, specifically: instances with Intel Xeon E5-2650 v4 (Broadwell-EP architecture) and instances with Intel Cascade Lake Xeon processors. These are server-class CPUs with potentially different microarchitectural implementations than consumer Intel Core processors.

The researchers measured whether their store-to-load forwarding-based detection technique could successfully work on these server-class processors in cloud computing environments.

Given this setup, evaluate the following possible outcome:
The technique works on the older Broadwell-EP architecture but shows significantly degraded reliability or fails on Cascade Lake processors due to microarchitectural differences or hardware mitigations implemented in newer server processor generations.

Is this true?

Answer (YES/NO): YES